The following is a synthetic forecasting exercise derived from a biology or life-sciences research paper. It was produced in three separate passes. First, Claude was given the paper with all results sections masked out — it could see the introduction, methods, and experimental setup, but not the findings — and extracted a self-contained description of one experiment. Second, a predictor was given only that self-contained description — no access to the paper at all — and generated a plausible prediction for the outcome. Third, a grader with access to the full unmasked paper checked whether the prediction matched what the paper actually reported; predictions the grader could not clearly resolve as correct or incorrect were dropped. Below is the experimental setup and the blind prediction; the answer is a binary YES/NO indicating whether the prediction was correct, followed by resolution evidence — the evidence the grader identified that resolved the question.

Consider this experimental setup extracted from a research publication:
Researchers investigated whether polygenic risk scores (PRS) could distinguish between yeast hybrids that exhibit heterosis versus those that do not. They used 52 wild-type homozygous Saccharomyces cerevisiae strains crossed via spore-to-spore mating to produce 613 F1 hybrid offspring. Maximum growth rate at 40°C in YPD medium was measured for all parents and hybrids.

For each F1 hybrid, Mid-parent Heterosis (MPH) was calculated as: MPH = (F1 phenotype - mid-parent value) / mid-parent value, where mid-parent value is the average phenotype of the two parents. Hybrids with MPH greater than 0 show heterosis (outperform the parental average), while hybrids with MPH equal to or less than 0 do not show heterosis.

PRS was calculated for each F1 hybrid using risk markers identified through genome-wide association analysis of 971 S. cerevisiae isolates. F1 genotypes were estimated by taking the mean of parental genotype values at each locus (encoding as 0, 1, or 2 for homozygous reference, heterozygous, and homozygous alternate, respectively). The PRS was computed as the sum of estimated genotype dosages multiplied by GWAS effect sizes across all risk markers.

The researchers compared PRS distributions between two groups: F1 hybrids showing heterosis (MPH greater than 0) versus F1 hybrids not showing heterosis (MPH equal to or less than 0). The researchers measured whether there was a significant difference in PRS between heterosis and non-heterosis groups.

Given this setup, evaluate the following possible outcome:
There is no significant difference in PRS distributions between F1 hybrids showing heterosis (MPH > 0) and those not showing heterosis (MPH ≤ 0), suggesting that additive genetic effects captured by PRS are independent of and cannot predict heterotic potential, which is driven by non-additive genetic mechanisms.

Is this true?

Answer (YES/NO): NO